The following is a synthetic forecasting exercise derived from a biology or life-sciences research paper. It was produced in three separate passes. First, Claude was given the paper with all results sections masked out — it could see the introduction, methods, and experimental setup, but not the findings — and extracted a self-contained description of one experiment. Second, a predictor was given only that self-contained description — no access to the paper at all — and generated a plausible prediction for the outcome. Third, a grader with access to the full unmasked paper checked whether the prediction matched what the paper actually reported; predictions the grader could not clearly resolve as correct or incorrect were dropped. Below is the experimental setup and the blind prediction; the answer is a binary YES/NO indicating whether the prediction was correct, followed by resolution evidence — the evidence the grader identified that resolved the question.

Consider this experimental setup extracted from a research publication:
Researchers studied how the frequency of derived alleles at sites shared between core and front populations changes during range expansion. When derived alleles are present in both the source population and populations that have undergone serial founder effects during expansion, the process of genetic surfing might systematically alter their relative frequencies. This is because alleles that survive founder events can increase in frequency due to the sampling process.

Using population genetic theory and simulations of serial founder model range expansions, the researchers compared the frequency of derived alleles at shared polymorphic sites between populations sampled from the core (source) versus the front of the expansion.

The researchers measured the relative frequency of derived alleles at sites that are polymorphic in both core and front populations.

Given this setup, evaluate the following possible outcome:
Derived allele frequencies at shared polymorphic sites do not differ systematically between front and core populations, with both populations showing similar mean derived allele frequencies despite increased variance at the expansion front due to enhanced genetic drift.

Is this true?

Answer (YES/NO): NO